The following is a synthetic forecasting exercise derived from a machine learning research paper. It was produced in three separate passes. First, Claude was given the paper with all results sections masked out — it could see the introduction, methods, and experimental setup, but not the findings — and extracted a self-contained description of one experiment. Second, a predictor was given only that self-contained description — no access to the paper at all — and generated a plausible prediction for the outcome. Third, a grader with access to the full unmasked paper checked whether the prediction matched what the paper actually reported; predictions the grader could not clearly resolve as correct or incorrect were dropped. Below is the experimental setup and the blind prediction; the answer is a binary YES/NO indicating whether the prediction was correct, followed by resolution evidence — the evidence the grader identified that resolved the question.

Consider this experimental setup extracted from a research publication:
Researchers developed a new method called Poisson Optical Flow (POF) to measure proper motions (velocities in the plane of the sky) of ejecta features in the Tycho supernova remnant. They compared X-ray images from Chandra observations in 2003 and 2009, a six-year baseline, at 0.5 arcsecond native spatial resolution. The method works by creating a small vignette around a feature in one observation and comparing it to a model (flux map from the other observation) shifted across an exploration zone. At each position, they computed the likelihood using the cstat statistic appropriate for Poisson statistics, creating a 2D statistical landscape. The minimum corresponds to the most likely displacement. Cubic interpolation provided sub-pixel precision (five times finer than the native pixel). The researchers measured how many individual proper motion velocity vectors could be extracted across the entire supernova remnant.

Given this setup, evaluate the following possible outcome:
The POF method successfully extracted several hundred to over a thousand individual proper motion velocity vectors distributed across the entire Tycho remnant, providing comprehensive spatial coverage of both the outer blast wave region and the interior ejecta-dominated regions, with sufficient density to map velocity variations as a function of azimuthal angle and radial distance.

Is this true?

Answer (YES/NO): YES